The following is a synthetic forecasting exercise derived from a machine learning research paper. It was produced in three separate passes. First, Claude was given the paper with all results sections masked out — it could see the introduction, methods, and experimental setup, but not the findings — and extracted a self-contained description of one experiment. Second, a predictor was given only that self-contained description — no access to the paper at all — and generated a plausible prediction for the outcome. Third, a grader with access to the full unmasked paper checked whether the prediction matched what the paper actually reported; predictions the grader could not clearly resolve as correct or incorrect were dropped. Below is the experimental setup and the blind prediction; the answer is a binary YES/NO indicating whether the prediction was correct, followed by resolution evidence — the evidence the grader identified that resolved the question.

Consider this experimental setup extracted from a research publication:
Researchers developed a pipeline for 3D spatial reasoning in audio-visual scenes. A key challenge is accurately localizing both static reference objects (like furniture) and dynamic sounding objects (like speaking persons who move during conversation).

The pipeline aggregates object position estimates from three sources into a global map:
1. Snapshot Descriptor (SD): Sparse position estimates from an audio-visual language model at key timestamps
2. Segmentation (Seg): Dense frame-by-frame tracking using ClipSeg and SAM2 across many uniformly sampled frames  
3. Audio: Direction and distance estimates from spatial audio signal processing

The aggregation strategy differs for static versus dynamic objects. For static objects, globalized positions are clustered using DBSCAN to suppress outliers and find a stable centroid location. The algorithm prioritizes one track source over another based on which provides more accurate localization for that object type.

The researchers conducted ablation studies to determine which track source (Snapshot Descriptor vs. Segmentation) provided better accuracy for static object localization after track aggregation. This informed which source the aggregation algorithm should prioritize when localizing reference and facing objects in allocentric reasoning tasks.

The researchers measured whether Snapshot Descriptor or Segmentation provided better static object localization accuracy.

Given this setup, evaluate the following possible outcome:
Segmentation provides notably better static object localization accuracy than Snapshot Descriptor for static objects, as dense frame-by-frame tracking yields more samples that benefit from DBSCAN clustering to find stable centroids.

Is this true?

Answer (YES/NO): NO